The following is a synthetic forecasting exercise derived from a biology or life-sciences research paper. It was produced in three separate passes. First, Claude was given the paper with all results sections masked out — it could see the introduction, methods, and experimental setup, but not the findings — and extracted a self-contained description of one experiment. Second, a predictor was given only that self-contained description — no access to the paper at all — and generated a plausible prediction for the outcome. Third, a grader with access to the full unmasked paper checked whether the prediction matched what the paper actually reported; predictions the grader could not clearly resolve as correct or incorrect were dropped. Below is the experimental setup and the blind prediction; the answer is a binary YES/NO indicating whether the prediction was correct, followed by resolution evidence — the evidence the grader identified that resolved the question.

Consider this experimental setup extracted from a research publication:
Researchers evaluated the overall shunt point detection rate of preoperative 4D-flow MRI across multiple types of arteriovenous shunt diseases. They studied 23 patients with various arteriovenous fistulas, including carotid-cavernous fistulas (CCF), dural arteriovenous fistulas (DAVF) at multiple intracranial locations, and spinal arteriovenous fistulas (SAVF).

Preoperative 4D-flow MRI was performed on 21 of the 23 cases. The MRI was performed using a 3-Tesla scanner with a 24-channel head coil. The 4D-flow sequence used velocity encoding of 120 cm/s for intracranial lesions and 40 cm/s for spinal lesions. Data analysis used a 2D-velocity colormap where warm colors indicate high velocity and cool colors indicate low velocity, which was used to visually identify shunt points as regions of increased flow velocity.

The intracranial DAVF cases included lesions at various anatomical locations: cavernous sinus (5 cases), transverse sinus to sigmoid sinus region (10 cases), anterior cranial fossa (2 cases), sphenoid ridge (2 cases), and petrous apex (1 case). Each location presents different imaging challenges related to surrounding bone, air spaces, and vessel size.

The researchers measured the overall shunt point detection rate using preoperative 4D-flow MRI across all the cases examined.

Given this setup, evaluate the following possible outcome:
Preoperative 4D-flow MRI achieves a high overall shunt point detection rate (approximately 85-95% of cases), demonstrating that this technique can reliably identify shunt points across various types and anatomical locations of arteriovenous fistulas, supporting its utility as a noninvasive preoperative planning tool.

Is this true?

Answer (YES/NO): YES